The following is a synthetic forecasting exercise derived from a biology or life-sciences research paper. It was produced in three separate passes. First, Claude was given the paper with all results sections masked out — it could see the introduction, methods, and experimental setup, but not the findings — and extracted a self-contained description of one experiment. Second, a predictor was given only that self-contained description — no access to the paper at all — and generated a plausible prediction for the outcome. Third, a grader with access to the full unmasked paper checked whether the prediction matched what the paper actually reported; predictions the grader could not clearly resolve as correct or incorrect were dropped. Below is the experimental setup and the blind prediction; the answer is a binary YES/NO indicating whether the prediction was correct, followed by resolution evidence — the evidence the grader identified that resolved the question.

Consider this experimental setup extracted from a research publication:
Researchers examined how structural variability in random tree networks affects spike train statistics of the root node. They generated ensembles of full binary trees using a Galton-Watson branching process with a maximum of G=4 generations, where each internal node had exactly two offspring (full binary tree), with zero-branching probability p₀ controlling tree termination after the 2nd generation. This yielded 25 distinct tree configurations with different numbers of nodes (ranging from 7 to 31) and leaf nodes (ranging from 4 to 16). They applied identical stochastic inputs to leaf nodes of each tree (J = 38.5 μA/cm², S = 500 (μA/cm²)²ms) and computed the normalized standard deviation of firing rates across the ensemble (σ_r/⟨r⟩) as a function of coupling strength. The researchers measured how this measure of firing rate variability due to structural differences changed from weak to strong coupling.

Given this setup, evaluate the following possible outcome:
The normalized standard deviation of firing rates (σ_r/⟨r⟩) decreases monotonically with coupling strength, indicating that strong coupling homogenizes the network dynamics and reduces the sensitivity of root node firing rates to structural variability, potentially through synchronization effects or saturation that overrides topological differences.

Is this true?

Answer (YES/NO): NO